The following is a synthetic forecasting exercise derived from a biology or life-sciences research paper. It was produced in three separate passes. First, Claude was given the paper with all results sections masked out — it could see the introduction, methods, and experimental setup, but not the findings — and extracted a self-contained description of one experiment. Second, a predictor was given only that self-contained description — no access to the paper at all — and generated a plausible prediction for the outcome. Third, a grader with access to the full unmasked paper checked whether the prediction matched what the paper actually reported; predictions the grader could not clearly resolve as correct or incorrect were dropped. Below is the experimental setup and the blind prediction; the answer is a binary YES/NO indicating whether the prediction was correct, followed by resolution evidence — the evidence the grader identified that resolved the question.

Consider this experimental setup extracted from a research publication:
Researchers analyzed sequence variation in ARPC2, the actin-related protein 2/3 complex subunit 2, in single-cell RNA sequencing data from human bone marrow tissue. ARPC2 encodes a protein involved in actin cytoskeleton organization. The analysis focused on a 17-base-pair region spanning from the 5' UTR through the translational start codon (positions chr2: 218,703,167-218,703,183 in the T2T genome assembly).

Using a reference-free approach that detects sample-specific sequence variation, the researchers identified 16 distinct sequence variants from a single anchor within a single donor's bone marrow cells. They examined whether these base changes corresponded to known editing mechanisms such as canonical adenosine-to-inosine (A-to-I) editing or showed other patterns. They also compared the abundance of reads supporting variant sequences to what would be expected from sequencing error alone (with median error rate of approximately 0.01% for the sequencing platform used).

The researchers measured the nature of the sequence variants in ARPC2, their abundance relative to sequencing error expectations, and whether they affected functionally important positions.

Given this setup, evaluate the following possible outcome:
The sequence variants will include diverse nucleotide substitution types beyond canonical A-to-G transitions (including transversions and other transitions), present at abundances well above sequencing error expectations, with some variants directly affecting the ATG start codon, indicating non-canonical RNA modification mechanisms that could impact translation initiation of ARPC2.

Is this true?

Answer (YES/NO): YES